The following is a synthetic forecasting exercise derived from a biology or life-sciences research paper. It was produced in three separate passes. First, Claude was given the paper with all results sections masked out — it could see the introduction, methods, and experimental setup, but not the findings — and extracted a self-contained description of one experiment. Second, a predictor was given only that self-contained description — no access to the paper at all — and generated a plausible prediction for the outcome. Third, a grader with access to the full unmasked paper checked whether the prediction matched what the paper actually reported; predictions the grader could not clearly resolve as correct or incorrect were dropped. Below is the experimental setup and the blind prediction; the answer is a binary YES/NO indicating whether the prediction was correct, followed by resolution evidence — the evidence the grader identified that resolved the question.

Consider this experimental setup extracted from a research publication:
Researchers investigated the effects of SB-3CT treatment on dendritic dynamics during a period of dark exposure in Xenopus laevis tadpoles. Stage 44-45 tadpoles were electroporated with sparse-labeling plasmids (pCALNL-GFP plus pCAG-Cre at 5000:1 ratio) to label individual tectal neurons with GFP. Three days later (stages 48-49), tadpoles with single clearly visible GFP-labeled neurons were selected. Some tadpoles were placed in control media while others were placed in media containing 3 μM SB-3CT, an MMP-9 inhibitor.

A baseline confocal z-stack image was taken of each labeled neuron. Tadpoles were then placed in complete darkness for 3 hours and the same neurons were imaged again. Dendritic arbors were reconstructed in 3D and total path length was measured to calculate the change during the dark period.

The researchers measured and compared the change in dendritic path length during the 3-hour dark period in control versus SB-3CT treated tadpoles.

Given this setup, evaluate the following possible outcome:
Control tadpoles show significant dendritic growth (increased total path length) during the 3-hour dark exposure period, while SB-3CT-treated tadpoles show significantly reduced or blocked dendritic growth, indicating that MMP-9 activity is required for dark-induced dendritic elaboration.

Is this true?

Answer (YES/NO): NO